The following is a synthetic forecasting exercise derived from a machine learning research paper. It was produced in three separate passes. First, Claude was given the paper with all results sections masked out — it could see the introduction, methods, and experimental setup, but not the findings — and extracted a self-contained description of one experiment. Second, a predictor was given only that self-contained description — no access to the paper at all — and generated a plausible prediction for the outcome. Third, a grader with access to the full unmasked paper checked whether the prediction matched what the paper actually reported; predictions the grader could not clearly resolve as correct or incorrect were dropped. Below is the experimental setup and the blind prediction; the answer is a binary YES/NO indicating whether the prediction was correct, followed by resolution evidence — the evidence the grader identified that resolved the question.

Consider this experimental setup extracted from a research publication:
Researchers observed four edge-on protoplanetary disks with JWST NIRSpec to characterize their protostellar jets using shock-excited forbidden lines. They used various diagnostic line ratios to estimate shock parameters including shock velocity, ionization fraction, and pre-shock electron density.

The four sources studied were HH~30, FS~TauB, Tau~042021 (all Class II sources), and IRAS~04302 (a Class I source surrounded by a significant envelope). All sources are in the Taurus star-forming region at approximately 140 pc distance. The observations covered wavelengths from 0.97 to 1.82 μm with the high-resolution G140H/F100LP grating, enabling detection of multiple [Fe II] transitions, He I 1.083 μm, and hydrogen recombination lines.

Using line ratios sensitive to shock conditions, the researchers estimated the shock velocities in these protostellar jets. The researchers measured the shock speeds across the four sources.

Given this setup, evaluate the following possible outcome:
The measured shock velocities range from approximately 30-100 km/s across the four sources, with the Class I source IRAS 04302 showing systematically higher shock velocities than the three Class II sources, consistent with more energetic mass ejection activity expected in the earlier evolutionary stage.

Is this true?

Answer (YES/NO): NO